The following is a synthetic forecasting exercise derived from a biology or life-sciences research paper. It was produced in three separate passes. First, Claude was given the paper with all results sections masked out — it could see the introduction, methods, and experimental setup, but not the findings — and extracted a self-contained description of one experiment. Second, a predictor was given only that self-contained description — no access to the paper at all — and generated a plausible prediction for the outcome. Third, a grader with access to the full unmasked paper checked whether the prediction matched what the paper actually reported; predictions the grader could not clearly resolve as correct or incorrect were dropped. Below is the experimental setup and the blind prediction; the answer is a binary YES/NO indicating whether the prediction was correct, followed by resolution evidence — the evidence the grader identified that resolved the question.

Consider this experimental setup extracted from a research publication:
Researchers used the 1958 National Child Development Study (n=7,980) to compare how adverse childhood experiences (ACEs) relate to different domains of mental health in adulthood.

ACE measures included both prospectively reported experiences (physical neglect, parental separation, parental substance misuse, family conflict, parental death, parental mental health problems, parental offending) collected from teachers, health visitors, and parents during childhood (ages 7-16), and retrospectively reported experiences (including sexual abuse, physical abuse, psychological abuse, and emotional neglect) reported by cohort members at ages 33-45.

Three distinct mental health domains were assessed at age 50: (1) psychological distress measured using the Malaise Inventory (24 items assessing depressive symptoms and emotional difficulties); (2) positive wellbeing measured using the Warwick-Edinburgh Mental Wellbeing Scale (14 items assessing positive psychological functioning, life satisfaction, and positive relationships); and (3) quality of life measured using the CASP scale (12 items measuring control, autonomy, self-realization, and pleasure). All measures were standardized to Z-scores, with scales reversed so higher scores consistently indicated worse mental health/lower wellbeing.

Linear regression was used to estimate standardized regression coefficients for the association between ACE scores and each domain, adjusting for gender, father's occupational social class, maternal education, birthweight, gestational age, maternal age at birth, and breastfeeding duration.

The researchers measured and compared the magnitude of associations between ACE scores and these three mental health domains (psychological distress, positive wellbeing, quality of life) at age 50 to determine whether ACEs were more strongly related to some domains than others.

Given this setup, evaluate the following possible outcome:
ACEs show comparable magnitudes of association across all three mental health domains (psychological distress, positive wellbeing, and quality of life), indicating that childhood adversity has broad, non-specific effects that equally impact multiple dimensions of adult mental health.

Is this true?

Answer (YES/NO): NO